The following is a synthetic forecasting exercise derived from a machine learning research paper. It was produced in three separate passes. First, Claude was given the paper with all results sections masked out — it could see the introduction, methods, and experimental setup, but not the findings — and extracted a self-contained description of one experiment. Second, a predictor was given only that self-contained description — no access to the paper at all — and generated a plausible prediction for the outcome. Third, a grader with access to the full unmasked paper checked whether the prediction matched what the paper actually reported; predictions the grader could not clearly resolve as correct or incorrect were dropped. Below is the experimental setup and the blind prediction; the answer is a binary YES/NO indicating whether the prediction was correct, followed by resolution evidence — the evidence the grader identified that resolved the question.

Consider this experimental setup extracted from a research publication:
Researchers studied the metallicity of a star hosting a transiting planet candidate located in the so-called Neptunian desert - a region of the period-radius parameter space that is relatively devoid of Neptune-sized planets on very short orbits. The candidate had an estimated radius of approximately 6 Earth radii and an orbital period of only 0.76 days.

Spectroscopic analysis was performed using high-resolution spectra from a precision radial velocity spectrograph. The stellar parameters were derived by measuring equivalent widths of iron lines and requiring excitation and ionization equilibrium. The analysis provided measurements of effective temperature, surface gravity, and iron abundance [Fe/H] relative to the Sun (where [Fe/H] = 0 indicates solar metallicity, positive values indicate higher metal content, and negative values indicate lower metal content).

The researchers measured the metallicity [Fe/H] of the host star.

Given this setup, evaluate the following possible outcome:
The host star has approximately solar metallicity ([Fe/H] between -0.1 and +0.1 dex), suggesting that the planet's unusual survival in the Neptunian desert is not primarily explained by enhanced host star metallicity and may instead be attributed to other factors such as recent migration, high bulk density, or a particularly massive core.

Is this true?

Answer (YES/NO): NO